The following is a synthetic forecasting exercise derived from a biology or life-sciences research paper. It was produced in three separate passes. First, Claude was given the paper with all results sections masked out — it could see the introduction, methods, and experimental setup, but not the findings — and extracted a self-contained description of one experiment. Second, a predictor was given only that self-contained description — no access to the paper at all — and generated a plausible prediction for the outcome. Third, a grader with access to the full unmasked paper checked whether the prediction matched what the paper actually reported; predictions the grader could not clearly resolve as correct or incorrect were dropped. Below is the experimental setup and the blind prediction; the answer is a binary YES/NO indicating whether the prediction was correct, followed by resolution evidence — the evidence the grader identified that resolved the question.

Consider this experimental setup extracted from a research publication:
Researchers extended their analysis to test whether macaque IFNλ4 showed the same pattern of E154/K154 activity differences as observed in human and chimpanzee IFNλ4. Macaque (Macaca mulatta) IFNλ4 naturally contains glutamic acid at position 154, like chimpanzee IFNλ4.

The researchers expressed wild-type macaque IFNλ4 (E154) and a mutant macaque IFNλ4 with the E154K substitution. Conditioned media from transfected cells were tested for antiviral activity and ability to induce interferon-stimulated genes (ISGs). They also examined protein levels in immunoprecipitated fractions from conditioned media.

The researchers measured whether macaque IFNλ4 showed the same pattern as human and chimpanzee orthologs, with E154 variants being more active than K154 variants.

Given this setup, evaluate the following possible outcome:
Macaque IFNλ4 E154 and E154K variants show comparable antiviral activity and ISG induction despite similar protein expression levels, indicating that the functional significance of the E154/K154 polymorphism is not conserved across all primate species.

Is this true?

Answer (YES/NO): NO